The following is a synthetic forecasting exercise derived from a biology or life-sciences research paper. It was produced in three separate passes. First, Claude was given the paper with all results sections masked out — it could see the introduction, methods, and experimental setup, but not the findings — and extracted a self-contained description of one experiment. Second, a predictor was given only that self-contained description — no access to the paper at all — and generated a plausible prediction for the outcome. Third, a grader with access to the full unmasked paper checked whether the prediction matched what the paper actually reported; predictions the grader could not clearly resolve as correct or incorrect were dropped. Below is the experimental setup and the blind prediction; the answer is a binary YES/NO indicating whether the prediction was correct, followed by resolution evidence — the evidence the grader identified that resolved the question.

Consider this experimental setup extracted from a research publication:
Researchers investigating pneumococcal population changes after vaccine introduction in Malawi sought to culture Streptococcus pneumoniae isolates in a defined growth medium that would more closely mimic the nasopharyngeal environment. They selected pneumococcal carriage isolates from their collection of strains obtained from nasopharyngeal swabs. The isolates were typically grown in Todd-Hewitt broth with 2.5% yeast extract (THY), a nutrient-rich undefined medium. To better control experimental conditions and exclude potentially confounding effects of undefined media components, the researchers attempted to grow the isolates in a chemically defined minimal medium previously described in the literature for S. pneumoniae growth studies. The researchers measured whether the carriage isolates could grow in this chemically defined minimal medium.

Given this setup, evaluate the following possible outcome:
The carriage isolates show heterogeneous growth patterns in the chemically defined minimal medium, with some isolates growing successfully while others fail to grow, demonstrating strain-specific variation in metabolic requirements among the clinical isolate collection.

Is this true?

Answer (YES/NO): NO